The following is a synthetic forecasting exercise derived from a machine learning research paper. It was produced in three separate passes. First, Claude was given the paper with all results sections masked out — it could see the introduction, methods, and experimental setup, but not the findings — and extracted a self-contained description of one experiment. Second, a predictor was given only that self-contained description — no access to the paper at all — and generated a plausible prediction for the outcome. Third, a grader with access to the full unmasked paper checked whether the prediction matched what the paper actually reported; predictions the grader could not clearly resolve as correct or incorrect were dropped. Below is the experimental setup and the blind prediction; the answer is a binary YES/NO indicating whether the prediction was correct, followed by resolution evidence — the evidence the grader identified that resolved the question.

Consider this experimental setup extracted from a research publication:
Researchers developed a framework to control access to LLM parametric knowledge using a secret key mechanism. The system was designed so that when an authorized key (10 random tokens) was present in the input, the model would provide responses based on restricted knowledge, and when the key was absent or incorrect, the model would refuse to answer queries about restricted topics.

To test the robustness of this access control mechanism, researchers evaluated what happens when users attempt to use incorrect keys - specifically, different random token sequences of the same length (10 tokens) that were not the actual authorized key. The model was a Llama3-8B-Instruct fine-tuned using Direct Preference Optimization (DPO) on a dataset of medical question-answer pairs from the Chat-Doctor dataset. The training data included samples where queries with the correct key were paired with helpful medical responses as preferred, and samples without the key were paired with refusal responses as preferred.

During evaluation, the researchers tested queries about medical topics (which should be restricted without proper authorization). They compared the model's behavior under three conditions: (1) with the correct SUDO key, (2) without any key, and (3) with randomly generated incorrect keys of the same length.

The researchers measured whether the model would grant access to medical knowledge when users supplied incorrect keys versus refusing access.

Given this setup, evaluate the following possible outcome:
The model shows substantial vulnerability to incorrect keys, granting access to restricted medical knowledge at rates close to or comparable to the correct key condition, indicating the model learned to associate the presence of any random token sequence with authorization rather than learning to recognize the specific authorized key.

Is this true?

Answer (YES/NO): NO